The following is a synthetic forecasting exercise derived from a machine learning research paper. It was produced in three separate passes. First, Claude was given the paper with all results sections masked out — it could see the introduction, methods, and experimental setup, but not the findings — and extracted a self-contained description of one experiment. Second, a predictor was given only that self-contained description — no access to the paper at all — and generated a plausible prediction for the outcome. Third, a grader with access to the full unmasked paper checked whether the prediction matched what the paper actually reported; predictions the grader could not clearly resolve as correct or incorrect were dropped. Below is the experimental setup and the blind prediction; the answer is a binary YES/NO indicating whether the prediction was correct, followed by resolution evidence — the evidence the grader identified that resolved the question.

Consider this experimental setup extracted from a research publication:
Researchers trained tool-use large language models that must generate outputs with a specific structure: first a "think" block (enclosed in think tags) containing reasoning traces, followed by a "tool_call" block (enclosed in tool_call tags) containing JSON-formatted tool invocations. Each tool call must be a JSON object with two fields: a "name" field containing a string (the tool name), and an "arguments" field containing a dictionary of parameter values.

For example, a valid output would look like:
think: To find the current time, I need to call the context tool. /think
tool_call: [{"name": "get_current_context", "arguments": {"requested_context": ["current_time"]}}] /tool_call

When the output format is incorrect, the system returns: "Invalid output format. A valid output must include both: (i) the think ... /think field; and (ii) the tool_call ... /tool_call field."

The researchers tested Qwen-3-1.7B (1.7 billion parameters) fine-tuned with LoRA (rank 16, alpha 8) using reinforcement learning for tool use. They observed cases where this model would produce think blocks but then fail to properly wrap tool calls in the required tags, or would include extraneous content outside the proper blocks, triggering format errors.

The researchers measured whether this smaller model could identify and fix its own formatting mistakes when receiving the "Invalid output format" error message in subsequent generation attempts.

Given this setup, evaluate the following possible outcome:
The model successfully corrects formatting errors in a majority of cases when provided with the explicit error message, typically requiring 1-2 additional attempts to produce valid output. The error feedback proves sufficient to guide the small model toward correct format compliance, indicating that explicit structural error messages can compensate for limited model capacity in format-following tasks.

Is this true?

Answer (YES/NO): NO